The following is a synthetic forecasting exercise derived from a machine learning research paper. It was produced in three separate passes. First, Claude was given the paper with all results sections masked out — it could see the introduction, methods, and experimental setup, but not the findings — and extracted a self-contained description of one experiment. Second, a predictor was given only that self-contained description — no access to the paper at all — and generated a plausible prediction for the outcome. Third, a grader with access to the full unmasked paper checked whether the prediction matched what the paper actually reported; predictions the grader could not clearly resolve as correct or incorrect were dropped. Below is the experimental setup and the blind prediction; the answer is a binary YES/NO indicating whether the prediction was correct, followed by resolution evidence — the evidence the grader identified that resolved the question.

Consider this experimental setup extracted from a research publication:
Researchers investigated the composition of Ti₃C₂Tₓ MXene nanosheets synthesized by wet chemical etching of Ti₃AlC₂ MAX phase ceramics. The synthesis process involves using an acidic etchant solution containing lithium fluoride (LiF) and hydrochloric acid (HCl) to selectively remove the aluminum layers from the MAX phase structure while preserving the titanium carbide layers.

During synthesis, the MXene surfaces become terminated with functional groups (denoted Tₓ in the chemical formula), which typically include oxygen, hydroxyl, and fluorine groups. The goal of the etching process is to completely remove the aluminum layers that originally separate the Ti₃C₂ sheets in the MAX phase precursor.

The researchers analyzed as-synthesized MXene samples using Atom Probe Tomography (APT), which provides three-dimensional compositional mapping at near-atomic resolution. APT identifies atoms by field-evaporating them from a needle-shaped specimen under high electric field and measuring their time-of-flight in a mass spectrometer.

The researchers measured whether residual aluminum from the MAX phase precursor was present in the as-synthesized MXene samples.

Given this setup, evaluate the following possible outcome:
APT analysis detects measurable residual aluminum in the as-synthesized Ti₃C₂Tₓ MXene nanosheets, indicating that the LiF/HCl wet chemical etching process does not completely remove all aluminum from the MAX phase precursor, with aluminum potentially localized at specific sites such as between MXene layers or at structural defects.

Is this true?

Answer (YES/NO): YES